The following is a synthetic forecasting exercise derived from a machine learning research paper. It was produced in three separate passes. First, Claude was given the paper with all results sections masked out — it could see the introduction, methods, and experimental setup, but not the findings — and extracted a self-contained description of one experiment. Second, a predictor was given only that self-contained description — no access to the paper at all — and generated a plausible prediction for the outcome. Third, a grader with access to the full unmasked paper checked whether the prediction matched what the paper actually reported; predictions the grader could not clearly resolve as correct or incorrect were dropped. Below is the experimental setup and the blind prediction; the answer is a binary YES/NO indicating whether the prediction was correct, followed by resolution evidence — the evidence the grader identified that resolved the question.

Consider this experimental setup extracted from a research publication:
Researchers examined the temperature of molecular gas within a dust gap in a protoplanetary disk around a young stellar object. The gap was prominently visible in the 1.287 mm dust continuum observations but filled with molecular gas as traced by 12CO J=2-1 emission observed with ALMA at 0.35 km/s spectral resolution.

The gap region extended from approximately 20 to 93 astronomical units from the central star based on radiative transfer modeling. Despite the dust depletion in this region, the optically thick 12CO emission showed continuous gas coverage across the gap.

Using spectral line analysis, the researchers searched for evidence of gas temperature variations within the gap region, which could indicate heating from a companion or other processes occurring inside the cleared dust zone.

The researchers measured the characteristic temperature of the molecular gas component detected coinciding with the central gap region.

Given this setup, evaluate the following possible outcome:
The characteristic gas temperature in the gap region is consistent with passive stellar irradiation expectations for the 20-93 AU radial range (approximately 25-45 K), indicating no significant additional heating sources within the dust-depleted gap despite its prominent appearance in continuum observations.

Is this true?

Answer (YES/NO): NO